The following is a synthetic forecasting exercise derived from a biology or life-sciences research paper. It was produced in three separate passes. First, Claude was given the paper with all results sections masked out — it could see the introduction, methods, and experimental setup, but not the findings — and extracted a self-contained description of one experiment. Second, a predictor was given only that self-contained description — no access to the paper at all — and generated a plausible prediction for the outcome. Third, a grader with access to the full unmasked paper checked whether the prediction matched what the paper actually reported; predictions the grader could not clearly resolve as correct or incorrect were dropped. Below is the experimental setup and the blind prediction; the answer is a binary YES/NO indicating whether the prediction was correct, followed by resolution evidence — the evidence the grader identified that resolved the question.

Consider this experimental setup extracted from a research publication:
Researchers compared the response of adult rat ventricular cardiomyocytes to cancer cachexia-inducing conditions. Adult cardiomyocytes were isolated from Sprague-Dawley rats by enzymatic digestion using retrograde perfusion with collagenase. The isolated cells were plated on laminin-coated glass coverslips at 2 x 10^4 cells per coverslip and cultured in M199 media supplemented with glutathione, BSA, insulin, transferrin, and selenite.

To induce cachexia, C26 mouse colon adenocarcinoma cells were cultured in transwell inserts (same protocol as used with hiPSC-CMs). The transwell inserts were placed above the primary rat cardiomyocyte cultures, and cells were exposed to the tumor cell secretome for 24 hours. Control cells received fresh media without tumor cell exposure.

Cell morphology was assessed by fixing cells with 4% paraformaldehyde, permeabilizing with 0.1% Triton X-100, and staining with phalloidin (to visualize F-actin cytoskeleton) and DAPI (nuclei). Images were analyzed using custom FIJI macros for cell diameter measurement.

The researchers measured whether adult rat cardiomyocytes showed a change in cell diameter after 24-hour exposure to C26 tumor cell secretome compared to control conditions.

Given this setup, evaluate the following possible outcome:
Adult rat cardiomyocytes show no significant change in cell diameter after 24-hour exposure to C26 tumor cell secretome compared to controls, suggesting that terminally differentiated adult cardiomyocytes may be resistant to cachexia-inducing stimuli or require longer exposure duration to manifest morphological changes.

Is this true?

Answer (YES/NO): NO